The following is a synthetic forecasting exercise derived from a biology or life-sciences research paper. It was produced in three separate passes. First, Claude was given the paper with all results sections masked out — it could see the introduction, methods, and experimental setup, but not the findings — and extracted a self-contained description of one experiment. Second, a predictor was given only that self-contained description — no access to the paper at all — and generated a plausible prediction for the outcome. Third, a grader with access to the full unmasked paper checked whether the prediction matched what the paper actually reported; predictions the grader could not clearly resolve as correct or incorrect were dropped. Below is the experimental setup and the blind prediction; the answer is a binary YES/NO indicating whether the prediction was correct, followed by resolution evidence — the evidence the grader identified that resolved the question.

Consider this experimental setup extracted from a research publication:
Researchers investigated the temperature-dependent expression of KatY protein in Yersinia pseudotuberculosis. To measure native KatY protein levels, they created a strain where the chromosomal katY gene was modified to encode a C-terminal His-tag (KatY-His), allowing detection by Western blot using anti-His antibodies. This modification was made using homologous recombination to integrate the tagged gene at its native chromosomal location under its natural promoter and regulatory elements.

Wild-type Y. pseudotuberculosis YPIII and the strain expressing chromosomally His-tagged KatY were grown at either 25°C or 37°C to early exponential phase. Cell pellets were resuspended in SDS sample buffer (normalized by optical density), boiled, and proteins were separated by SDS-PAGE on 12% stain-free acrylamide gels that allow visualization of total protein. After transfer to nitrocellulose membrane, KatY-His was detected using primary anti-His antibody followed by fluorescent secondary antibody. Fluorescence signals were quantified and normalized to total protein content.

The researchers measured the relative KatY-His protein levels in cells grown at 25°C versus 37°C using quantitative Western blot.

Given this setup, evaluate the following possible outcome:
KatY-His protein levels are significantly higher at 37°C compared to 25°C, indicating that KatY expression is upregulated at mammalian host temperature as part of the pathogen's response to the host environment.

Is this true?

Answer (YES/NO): YES